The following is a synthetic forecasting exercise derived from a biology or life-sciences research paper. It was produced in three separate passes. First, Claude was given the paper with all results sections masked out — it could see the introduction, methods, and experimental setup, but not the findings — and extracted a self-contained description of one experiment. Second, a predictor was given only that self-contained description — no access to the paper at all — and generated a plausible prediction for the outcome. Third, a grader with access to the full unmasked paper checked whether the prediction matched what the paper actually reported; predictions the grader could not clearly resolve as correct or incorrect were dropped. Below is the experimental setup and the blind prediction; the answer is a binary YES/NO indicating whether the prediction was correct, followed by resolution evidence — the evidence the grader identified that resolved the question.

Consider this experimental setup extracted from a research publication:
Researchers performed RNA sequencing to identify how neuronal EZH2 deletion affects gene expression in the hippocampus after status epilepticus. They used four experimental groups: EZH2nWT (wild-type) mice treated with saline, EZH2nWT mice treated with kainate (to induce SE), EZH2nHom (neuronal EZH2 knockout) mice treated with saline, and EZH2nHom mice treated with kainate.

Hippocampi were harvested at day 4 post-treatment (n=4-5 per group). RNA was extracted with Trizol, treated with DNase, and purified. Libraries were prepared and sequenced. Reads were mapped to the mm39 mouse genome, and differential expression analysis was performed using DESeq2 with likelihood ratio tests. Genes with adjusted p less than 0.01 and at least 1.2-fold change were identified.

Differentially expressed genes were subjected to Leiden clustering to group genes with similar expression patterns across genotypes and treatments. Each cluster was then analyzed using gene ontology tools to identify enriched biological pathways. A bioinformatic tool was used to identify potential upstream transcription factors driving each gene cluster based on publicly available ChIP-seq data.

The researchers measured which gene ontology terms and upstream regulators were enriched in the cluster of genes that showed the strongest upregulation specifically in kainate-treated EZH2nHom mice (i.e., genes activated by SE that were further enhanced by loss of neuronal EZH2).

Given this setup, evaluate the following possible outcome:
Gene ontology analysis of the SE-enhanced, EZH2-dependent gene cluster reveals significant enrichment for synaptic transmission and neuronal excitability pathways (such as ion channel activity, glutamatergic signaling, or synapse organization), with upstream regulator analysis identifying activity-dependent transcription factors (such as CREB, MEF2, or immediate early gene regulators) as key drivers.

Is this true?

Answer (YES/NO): NO